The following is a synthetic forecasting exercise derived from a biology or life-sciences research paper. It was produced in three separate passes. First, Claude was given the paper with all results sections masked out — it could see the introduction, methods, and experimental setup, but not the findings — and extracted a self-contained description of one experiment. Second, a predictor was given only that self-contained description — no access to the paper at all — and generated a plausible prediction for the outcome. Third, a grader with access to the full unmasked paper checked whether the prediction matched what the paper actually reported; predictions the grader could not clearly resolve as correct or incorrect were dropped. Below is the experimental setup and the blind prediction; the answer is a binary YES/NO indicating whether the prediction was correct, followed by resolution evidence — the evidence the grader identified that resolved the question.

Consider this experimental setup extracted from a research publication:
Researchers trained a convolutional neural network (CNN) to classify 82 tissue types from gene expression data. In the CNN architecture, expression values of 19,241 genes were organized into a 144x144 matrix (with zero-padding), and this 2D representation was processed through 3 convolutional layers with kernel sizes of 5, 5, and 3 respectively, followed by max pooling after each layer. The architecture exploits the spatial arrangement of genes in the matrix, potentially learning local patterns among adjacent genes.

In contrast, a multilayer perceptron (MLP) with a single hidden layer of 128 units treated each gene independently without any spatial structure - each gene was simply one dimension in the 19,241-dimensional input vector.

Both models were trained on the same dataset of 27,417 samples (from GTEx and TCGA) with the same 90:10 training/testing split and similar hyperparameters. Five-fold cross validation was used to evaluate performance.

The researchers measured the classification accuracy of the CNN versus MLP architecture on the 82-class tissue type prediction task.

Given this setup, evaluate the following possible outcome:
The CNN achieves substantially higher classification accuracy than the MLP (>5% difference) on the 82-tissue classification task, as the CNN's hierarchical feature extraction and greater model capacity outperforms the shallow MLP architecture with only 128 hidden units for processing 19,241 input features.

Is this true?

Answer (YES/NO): NO